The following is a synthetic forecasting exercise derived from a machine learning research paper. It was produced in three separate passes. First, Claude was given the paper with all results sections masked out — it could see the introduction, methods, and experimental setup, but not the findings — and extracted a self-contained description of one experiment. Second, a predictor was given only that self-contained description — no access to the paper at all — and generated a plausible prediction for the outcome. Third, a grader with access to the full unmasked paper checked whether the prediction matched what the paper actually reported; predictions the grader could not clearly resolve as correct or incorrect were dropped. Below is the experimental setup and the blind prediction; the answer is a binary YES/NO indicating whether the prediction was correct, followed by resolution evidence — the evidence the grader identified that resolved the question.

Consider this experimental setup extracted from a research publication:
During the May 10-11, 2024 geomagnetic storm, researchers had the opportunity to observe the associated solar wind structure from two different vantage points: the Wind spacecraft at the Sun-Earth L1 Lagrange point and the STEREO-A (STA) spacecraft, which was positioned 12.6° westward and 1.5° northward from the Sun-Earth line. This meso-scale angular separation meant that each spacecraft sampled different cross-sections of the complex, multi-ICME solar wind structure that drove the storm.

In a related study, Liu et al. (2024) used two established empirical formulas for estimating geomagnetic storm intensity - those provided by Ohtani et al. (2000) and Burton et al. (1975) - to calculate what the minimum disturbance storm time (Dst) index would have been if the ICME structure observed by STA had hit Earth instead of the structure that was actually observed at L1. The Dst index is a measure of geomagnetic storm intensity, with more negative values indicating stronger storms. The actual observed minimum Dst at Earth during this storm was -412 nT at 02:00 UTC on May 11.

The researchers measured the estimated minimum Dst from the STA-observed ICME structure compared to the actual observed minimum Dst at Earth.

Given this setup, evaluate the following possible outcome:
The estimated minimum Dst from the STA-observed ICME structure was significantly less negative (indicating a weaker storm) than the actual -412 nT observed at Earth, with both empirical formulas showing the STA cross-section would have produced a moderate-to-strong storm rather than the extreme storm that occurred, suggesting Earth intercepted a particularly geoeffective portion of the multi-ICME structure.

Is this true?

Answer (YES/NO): NO